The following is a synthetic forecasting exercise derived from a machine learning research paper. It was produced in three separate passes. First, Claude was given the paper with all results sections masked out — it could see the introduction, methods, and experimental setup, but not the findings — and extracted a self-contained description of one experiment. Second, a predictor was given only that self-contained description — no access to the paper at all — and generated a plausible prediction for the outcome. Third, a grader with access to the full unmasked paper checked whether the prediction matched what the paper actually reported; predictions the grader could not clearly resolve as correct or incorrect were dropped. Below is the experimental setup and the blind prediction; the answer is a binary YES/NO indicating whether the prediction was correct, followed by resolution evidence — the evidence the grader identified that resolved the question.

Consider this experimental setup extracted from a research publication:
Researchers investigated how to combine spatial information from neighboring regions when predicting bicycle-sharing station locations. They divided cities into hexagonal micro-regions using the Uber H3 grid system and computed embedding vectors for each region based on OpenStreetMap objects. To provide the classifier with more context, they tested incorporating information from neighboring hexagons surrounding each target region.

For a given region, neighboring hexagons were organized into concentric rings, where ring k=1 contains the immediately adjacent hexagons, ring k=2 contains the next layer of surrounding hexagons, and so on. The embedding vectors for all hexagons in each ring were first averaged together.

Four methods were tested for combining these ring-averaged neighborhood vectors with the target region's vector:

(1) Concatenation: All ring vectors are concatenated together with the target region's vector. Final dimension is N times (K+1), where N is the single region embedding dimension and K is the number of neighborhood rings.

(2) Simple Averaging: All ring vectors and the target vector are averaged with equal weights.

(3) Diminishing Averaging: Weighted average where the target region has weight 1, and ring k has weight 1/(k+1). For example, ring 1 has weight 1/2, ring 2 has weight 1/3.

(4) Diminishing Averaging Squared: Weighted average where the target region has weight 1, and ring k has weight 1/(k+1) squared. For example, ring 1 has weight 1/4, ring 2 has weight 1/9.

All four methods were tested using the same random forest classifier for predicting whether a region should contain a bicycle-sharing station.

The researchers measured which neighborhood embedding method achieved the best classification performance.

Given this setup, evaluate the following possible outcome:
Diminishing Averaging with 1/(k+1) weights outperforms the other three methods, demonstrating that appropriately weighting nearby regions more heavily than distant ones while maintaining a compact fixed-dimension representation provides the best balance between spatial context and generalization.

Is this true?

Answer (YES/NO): NO